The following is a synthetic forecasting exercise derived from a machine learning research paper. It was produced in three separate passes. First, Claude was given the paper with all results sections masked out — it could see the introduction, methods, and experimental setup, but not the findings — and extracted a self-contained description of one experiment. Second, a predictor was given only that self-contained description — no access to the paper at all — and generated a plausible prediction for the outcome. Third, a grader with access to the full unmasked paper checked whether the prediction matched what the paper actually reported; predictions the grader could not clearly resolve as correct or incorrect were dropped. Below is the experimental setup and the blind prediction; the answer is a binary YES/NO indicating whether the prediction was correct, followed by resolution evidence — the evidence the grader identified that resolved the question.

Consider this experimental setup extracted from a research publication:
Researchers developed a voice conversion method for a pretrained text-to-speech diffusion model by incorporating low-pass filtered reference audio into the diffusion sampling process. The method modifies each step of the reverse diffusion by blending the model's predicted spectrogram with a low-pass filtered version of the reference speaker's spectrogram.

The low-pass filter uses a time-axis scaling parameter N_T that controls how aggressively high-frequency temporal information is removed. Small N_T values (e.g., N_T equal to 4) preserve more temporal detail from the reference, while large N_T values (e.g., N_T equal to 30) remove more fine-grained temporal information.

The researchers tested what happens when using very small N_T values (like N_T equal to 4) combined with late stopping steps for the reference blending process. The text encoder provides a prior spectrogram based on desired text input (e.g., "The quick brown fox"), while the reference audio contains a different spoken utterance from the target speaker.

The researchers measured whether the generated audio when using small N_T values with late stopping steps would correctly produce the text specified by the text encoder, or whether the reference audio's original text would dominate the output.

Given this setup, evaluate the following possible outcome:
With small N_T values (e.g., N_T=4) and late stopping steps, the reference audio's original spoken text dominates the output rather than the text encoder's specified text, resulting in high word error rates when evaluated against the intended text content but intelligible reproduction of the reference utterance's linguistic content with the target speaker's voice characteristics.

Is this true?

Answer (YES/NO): YES